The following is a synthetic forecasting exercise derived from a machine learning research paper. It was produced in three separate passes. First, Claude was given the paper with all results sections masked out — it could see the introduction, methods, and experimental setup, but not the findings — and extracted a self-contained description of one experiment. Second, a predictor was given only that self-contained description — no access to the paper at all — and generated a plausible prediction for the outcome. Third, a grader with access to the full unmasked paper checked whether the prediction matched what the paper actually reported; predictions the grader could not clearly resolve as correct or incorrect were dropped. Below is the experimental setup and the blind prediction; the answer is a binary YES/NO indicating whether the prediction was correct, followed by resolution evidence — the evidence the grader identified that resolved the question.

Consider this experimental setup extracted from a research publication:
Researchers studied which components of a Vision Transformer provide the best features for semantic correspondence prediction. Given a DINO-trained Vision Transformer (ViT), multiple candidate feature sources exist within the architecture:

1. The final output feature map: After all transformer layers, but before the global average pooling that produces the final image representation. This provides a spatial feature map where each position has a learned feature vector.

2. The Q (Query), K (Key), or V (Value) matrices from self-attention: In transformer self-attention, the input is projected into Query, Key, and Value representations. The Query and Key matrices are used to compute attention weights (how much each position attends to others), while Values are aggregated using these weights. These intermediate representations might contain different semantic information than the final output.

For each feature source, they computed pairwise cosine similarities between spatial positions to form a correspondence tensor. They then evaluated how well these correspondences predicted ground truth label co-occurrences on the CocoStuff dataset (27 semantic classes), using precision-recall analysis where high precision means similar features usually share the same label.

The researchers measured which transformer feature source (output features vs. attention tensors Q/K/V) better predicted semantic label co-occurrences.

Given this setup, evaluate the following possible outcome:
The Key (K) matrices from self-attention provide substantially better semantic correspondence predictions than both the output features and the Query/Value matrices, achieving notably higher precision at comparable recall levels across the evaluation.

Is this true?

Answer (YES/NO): NO